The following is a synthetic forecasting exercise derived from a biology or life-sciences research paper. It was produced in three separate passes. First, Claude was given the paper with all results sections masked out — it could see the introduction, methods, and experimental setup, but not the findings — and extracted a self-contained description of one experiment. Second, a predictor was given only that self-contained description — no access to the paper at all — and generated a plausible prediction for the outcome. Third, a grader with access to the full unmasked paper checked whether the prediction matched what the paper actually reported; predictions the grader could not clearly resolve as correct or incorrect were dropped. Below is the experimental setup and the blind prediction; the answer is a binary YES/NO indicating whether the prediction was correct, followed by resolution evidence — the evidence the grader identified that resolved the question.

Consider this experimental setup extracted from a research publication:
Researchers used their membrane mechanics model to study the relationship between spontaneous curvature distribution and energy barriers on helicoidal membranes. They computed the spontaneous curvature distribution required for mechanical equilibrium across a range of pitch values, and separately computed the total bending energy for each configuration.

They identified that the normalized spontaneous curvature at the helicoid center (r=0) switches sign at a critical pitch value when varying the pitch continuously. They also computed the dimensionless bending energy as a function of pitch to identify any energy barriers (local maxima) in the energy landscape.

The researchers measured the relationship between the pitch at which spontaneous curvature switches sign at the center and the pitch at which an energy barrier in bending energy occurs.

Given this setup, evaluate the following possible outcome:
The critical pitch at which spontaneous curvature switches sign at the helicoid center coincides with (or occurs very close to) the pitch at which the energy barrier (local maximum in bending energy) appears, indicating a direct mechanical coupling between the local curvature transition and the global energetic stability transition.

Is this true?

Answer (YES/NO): YES